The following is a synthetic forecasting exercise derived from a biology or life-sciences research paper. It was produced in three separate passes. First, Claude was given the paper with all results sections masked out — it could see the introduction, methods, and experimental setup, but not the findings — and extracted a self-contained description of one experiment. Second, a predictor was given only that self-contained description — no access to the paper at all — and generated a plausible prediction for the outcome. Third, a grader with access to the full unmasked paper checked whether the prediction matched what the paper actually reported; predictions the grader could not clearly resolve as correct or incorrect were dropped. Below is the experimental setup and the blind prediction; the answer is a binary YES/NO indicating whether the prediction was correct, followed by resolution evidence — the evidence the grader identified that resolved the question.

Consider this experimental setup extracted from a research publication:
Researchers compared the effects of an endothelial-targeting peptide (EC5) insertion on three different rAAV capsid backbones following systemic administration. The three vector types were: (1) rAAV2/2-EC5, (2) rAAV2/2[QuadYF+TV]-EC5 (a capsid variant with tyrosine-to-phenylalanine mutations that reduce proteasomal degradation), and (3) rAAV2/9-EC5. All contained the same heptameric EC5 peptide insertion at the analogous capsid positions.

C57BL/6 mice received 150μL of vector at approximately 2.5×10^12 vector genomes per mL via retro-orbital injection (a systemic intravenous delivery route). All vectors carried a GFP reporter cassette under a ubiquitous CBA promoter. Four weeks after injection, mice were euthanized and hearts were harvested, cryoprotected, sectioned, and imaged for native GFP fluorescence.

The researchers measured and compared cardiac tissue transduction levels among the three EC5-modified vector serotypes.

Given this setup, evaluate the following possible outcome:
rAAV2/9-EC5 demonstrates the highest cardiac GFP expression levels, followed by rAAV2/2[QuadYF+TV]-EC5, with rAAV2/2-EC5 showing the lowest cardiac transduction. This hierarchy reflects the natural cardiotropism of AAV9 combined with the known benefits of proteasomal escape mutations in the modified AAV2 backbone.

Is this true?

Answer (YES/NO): NO